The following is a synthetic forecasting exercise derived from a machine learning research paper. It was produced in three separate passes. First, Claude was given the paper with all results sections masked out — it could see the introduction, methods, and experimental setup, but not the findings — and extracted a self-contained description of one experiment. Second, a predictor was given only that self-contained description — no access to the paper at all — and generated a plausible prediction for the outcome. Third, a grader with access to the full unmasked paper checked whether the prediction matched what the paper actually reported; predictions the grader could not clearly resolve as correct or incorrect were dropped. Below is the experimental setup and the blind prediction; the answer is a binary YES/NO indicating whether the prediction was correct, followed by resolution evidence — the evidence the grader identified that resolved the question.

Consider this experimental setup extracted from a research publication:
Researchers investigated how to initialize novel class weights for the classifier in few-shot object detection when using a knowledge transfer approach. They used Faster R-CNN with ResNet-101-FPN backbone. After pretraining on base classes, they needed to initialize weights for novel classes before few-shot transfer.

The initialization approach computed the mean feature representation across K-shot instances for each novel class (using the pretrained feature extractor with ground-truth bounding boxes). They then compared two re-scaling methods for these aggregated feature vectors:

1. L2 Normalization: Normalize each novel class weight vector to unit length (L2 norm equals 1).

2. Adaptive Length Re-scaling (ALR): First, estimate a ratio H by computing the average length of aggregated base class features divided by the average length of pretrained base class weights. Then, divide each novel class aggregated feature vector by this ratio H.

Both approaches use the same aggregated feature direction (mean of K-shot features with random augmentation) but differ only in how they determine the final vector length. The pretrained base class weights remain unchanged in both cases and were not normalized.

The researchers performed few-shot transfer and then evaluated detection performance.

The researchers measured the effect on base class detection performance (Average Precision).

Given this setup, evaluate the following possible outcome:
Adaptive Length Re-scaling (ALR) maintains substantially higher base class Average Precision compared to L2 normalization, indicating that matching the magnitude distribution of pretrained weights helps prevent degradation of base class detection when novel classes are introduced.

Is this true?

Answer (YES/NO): NO